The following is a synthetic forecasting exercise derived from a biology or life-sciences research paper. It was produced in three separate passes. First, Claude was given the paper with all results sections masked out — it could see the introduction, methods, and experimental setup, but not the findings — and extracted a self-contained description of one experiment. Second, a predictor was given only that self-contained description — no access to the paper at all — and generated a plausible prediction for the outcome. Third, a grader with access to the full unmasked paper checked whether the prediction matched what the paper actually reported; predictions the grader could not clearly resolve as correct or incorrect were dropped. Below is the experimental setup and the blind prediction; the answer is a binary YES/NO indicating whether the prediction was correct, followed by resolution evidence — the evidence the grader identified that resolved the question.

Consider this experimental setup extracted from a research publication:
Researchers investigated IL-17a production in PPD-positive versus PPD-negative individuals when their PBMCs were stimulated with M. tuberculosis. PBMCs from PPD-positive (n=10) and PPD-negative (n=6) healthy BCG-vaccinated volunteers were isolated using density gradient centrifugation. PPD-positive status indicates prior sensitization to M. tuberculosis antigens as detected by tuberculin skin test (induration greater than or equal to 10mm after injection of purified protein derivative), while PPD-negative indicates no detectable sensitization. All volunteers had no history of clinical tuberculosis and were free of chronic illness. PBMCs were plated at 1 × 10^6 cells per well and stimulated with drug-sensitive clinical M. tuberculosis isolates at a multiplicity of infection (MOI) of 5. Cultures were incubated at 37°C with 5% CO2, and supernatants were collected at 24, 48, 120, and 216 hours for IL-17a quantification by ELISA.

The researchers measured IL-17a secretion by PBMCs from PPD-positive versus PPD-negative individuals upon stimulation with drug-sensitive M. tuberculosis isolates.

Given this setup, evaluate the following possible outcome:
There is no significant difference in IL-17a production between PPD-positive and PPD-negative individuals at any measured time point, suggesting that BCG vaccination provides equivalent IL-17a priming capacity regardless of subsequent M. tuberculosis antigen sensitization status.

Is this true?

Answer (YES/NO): NO